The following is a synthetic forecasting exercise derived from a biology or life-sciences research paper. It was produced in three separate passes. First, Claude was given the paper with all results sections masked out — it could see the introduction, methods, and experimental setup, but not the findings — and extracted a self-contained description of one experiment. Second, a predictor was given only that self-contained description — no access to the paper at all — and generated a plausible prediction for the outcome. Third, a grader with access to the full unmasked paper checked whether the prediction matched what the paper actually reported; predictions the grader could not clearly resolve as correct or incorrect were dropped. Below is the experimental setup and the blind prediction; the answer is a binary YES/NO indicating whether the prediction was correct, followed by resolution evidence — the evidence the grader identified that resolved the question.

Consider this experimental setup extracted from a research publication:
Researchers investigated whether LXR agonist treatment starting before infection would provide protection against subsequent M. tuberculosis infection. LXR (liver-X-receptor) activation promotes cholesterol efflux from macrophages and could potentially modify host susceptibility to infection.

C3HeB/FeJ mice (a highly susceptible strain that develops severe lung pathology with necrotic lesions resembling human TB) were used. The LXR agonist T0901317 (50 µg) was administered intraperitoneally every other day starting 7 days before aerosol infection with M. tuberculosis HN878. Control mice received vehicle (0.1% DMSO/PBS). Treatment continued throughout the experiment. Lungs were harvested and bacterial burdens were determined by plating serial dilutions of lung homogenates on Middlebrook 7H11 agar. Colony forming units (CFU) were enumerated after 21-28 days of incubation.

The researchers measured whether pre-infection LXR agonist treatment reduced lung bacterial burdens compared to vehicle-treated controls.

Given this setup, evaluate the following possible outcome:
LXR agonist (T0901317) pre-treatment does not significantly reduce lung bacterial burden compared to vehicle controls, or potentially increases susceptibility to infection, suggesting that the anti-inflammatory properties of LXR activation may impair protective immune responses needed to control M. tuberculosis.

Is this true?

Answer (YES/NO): YES